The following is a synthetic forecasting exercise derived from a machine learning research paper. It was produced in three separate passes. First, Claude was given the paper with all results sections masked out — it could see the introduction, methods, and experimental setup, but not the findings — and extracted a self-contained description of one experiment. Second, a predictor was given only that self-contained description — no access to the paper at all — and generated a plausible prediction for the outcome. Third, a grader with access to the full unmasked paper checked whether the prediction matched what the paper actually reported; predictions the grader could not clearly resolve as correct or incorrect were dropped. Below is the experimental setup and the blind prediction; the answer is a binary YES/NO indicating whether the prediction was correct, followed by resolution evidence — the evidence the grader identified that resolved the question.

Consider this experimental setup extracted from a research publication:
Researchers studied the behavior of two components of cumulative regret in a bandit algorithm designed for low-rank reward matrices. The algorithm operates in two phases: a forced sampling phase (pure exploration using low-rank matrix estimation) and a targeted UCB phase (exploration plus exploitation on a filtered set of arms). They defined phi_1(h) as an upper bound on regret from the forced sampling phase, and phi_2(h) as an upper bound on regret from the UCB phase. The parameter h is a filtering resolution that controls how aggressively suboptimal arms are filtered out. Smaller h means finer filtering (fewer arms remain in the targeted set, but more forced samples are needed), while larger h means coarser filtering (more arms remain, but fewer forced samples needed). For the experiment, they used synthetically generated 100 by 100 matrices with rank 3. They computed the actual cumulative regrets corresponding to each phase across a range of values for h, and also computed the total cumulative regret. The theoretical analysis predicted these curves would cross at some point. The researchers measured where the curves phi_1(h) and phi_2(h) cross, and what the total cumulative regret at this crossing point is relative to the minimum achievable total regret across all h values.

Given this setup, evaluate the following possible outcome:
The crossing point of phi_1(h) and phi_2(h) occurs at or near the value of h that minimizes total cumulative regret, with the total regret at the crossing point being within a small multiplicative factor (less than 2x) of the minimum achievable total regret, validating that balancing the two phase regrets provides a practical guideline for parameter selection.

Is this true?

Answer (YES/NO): NO